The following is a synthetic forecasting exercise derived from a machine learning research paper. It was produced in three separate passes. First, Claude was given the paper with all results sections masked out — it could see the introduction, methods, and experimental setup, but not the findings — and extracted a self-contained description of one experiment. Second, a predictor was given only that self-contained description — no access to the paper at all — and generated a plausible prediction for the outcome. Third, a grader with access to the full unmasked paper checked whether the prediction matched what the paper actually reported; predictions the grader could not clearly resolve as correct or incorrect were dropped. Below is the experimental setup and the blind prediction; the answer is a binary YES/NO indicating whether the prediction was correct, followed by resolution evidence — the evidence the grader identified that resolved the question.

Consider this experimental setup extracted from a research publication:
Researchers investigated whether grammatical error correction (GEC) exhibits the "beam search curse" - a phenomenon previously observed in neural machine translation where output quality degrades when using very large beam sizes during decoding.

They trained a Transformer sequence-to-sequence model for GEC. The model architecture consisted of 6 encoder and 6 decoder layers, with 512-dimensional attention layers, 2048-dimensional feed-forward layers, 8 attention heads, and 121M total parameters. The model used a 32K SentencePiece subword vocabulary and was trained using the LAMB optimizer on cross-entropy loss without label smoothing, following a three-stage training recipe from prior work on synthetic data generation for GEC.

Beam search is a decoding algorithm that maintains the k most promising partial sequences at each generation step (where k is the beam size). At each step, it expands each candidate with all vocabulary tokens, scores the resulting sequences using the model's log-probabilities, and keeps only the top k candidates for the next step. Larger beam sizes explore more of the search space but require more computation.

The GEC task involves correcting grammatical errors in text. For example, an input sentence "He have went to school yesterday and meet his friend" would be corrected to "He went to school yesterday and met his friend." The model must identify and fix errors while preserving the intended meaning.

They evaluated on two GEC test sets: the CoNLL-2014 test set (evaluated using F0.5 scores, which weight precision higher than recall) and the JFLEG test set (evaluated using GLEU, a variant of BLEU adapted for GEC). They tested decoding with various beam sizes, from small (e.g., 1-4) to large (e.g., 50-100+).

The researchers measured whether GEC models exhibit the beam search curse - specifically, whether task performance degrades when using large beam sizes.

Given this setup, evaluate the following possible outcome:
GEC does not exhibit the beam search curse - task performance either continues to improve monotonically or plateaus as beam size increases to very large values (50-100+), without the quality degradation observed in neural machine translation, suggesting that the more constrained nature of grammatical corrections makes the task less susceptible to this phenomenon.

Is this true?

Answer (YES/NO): YES